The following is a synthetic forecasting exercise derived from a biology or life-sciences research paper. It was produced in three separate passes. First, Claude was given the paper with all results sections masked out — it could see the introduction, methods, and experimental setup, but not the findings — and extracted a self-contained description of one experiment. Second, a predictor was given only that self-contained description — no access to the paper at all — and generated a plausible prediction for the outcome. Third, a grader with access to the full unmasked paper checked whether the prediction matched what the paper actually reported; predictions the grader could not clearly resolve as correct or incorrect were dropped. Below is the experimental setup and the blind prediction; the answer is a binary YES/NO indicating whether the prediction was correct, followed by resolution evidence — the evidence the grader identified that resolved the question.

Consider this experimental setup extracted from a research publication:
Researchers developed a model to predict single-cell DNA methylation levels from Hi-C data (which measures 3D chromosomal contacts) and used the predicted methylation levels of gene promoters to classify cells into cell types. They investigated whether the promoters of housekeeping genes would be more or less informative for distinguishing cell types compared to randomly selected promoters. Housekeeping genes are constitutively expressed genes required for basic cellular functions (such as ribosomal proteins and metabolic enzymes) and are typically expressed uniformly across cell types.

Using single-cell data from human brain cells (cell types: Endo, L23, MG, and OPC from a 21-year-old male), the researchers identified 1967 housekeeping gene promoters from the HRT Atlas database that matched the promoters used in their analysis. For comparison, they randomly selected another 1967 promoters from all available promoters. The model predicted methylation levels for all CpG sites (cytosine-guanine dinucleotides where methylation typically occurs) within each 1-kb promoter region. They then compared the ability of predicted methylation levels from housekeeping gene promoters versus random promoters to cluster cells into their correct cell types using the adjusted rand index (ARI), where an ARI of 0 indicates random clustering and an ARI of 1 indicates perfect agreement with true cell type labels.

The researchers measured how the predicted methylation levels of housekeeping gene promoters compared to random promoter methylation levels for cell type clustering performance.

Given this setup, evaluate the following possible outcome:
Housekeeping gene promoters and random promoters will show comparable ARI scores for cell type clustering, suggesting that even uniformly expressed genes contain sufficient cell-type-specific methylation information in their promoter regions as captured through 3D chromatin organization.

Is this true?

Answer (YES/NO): NO